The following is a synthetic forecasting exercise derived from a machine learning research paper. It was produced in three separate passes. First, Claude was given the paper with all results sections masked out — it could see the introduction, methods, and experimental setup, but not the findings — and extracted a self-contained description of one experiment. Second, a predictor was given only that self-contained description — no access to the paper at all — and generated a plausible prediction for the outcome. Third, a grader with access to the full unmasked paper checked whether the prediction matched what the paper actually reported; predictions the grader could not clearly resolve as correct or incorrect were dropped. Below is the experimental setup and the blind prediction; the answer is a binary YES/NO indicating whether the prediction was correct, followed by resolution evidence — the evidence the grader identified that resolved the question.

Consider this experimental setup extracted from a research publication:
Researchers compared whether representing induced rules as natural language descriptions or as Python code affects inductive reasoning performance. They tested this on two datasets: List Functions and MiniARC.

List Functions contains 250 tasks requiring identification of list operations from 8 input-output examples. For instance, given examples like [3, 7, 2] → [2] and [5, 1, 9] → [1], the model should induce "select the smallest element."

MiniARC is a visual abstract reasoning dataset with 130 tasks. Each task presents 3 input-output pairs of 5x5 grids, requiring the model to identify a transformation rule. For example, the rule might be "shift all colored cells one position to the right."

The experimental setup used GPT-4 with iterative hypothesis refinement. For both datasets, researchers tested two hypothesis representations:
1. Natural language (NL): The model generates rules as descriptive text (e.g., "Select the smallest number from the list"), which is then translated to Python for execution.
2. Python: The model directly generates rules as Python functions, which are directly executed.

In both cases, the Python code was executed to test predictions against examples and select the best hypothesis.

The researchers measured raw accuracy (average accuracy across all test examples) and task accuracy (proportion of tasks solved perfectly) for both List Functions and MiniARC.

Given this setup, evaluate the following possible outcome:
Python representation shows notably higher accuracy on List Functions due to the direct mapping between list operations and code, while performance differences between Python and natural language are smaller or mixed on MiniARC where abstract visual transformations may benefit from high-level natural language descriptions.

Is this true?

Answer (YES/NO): NO